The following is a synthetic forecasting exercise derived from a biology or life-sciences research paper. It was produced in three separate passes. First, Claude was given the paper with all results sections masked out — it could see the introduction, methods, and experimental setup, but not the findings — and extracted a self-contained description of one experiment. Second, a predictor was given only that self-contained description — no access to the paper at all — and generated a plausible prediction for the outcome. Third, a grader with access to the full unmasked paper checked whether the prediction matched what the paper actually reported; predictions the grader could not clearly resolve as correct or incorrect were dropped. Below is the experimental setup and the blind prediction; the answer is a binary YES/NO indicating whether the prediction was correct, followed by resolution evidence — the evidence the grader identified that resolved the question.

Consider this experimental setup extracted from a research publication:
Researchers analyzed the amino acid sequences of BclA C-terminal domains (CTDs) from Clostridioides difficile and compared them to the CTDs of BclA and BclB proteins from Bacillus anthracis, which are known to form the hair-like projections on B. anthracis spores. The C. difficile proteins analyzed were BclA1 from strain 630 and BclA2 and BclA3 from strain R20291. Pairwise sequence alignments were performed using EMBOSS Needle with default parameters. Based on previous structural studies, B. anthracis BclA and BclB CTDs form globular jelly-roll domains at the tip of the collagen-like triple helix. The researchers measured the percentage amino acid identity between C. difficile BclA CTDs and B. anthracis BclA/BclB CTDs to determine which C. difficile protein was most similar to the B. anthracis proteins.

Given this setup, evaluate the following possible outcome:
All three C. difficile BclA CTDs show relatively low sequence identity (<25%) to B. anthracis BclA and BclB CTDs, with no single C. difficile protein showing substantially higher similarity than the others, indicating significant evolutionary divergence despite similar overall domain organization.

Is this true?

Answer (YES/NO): YES